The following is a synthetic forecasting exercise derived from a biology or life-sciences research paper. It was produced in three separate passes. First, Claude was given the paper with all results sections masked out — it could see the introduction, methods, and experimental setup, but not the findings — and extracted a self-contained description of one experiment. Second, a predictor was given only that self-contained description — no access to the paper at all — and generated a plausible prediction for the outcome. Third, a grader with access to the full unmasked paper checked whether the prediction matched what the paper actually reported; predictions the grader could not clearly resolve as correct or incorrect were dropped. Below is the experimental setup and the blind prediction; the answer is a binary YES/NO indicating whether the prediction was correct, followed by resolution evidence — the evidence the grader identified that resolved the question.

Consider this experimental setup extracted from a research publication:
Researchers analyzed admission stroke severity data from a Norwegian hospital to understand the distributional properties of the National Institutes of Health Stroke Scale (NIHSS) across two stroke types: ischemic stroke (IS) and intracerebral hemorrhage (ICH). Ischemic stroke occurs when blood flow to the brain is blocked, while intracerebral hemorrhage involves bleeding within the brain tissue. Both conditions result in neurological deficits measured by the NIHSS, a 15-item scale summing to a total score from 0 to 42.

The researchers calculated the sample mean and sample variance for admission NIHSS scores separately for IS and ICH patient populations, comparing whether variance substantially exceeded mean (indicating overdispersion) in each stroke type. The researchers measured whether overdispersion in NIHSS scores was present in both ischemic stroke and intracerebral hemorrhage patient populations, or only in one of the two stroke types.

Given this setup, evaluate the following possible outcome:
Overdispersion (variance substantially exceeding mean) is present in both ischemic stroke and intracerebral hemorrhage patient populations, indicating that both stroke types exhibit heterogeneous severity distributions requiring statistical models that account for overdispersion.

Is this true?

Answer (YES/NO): YES